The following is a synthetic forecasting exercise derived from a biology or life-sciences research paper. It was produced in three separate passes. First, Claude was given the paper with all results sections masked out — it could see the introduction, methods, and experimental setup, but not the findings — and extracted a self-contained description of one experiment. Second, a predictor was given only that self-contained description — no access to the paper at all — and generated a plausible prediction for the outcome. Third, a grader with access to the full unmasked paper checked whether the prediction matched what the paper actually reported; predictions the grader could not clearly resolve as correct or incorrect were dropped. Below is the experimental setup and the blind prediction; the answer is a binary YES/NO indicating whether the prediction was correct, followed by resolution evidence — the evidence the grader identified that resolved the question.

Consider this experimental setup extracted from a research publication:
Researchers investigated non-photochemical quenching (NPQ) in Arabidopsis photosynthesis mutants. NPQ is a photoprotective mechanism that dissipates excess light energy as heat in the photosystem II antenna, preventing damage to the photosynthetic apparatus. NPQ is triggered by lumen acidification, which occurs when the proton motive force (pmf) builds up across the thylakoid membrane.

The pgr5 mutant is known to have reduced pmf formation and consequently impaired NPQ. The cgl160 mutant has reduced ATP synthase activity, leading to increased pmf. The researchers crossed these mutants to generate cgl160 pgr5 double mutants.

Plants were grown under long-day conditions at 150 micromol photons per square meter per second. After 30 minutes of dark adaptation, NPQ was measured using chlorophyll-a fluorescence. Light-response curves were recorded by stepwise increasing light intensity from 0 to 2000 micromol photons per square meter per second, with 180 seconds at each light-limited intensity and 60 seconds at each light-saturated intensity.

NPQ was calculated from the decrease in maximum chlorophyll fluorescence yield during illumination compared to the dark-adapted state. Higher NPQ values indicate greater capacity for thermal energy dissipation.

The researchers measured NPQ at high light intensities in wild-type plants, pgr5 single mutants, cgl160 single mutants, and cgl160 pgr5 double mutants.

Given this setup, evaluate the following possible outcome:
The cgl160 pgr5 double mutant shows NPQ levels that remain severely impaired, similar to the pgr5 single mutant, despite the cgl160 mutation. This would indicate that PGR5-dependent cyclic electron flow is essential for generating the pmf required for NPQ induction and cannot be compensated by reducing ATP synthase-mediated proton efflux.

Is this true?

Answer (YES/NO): NO